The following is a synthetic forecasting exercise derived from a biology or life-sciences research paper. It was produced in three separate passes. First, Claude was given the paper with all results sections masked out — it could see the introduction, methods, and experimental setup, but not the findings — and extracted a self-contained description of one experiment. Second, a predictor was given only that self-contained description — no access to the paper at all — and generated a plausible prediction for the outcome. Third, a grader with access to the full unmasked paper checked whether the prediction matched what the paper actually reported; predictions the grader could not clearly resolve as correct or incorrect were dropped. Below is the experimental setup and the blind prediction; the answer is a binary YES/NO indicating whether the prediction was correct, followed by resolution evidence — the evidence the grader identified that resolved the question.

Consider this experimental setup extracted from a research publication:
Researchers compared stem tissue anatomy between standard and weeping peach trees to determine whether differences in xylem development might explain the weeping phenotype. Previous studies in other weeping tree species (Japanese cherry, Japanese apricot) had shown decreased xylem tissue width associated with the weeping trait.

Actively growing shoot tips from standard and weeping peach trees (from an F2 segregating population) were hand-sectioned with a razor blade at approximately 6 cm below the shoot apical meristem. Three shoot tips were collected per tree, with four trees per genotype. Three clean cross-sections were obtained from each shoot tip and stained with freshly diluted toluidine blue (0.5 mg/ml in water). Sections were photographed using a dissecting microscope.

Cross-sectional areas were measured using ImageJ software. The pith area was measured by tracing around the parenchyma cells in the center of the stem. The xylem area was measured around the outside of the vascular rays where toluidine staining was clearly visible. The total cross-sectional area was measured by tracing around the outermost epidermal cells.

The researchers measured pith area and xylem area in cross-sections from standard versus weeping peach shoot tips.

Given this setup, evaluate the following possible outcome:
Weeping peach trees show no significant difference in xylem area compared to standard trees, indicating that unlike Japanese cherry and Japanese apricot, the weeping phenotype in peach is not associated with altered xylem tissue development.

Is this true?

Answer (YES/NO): NO